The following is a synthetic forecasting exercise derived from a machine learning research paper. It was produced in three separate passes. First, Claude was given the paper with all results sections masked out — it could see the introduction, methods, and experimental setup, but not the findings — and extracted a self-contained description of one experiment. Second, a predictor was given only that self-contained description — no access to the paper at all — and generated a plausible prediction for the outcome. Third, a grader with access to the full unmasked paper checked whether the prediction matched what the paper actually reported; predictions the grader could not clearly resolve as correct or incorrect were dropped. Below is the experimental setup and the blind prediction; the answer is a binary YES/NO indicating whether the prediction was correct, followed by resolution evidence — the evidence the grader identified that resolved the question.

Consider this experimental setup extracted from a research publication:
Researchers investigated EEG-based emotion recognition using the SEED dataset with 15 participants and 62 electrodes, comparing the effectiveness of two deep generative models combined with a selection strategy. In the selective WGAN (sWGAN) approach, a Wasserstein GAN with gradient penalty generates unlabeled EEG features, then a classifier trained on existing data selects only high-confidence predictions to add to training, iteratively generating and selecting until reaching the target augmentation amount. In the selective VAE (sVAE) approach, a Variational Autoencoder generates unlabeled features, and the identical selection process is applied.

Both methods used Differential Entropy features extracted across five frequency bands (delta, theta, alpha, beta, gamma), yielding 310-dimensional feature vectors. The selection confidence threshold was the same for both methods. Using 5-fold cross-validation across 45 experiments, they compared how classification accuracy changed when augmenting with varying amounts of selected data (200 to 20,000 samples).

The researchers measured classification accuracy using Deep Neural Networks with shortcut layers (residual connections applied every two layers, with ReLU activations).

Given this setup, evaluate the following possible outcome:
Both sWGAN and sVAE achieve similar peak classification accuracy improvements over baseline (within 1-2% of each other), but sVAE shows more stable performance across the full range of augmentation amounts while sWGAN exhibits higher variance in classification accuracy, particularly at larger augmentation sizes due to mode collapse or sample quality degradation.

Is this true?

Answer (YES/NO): NO